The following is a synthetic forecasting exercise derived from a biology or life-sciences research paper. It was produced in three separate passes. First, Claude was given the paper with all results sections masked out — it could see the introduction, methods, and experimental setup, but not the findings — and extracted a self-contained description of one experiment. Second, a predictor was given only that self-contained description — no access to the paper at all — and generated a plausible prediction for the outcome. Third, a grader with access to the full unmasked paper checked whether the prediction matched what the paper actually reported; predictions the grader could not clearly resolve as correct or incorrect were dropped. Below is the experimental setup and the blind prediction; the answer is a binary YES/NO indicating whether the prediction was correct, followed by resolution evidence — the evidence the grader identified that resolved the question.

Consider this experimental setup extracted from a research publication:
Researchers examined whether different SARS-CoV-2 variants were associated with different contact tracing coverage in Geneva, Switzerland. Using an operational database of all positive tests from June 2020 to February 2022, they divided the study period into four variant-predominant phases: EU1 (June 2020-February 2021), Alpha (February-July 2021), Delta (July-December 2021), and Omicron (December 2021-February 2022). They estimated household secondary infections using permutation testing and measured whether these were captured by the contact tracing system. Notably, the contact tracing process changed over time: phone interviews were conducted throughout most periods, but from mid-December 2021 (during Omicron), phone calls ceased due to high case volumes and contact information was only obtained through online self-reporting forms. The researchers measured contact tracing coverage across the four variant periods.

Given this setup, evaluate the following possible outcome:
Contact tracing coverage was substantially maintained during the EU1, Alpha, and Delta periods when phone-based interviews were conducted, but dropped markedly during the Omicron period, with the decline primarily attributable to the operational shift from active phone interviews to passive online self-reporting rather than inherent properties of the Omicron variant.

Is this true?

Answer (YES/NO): NO